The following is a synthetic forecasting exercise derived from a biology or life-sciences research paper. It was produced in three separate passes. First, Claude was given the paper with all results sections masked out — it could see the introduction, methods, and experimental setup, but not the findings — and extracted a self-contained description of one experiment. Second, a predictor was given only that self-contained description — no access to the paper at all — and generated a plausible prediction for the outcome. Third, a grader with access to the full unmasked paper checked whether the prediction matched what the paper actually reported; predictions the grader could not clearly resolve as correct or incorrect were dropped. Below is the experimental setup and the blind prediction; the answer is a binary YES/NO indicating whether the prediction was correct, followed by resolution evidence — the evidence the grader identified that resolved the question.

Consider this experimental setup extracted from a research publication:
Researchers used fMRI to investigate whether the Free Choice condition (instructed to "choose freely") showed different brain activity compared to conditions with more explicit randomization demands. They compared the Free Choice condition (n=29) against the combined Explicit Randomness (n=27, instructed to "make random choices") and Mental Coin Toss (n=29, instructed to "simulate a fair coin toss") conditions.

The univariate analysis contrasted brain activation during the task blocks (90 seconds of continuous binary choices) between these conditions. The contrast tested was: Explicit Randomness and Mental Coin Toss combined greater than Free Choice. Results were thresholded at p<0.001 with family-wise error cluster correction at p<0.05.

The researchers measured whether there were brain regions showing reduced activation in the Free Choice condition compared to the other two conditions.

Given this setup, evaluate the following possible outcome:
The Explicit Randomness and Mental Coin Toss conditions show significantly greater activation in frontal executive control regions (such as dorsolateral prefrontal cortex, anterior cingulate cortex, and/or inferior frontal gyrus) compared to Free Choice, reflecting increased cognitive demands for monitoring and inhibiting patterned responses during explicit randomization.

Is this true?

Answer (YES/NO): NO